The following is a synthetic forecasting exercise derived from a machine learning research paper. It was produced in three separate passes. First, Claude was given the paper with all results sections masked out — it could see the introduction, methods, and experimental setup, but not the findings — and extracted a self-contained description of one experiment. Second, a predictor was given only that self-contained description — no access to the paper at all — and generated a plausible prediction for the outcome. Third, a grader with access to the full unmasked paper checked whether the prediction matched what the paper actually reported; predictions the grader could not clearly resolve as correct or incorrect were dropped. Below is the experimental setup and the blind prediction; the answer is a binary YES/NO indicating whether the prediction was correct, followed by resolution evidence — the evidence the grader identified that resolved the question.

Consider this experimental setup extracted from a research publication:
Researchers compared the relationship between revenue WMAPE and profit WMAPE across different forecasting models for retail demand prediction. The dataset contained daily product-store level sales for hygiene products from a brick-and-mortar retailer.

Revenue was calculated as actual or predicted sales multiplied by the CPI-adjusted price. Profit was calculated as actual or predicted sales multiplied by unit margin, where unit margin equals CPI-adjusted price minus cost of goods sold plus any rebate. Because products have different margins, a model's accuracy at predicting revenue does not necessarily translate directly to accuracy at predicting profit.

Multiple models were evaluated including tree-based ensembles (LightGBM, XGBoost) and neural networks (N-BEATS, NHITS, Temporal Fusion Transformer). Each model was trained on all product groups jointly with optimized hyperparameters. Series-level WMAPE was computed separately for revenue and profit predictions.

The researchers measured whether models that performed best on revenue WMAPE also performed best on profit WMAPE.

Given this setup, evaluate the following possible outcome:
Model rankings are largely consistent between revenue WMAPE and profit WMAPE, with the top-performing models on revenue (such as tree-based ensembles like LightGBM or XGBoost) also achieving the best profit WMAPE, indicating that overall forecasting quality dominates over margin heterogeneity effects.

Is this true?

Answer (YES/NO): YES